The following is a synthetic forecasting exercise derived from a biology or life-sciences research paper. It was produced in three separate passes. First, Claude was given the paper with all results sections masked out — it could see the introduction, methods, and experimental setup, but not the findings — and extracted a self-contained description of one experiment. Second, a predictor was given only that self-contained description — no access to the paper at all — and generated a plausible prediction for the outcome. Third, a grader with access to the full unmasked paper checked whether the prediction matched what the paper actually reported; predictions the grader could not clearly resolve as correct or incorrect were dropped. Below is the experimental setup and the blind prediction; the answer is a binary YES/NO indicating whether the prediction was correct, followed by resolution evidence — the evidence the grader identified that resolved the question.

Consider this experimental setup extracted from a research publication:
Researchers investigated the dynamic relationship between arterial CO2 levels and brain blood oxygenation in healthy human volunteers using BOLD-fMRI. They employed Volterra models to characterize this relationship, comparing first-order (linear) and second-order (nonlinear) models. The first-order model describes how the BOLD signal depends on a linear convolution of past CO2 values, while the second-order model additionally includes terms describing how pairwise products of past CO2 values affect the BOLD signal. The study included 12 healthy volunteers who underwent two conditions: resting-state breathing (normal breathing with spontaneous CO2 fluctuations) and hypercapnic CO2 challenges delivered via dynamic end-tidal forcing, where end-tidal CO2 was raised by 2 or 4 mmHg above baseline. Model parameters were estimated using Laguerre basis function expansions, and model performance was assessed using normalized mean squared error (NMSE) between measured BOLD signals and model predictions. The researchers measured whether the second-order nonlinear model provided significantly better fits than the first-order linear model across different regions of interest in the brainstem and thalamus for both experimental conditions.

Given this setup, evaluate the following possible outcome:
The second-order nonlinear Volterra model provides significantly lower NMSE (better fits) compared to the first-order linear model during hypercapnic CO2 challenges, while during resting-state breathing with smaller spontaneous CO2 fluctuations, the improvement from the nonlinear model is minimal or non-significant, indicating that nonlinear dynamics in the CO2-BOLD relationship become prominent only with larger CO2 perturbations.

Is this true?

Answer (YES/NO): NO